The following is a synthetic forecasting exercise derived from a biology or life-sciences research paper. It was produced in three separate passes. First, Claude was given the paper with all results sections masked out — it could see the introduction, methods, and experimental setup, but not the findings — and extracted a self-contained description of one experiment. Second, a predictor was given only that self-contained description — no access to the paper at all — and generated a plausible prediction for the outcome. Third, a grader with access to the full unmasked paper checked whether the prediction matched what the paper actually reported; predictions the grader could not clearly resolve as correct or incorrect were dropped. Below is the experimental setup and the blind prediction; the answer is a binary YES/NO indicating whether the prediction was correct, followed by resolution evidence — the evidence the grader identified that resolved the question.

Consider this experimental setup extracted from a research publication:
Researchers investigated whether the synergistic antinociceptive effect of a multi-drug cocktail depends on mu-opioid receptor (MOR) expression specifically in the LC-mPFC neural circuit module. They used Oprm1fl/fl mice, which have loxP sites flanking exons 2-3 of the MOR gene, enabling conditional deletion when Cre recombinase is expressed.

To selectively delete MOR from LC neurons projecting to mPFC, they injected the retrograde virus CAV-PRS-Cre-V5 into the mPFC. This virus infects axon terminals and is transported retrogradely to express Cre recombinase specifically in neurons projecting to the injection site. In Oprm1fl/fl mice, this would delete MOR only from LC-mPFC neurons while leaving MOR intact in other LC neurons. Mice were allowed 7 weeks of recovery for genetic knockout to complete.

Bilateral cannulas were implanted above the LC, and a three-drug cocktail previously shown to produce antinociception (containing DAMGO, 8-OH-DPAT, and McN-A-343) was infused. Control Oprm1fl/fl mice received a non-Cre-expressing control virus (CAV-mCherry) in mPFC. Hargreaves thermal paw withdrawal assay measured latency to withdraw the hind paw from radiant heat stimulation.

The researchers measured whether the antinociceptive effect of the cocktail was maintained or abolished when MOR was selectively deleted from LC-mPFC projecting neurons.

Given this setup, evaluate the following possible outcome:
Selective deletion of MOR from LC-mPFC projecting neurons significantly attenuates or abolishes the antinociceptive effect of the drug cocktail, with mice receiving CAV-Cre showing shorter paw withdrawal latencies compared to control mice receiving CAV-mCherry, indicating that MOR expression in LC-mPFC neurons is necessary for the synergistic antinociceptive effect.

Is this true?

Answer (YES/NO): YES